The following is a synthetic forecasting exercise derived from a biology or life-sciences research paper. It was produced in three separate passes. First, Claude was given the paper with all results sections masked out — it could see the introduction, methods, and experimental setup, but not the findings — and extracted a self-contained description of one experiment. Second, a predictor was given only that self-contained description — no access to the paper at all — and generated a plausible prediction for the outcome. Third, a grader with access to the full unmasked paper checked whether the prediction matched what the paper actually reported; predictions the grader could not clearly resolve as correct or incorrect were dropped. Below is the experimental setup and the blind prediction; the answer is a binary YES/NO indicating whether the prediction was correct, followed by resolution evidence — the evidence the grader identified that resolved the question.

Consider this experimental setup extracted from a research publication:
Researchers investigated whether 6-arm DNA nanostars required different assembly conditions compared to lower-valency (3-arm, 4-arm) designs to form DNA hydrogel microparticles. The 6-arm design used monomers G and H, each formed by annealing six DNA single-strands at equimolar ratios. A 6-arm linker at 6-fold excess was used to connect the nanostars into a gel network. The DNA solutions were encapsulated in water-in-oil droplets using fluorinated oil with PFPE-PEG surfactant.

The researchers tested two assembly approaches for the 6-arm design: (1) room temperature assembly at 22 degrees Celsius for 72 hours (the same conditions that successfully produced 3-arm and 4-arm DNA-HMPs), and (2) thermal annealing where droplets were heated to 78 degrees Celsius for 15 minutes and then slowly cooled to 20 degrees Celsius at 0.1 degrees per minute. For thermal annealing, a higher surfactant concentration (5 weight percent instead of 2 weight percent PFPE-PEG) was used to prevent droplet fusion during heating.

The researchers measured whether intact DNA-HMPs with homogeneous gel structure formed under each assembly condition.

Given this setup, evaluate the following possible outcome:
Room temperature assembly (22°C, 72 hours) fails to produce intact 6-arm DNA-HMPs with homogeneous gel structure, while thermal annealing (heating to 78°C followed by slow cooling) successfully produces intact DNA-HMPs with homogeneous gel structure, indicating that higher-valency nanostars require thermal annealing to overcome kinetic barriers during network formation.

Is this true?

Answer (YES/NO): YES